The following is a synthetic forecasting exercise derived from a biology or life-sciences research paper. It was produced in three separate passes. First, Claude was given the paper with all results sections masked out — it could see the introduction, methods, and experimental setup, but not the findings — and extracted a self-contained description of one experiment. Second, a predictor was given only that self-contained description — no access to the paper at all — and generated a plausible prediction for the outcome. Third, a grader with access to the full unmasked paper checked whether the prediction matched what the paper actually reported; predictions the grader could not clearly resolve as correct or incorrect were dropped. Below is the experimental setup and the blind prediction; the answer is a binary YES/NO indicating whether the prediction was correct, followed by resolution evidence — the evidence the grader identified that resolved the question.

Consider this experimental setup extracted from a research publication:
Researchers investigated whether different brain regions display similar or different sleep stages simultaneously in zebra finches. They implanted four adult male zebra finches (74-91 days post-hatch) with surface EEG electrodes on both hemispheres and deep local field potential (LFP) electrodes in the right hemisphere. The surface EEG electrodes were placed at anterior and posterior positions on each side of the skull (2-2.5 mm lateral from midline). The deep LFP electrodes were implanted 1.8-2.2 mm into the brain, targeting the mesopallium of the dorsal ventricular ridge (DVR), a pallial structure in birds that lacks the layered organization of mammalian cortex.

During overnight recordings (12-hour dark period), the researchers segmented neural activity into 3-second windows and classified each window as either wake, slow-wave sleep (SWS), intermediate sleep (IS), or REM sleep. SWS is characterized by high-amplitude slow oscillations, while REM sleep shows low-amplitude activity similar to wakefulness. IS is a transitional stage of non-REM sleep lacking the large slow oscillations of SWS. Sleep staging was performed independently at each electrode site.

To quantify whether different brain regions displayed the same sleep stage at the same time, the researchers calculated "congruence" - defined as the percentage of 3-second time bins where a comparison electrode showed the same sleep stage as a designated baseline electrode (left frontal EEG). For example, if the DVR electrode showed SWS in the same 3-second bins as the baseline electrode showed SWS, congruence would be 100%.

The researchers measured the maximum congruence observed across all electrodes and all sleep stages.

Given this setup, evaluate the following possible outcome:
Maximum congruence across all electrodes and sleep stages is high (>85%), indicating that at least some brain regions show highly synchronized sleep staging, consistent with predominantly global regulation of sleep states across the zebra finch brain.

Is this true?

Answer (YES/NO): NO